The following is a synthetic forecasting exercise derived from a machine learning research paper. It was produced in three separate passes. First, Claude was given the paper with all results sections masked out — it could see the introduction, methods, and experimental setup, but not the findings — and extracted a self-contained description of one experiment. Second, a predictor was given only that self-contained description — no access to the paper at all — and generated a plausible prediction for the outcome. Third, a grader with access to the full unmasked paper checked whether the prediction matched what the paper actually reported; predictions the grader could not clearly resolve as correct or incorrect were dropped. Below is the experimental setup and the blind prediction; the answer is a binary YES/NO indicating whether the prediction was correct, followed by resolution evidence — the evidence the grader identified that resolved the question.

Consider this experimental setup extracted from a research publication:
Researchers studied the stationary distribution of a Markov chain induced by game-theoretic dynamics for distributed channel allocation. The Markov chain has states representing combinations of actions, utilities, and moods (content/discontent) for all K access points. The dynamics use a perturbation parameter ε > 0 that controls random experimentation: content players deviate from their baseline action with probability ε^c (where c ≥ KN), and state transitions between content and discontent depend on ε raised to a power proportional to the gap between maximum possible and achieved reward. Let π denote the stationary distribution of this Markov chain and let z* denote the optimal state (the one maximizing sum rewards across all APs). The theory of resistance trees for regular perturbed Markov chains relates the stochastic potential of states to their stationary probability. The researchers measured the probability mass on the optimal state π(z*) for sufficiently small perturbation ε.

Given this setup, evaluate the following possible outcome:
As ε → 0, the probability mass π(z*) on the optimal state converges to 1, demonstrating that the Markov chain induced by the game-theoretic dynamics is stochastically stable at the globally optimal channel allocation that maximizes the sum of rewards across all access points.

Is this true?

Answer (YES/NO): NO